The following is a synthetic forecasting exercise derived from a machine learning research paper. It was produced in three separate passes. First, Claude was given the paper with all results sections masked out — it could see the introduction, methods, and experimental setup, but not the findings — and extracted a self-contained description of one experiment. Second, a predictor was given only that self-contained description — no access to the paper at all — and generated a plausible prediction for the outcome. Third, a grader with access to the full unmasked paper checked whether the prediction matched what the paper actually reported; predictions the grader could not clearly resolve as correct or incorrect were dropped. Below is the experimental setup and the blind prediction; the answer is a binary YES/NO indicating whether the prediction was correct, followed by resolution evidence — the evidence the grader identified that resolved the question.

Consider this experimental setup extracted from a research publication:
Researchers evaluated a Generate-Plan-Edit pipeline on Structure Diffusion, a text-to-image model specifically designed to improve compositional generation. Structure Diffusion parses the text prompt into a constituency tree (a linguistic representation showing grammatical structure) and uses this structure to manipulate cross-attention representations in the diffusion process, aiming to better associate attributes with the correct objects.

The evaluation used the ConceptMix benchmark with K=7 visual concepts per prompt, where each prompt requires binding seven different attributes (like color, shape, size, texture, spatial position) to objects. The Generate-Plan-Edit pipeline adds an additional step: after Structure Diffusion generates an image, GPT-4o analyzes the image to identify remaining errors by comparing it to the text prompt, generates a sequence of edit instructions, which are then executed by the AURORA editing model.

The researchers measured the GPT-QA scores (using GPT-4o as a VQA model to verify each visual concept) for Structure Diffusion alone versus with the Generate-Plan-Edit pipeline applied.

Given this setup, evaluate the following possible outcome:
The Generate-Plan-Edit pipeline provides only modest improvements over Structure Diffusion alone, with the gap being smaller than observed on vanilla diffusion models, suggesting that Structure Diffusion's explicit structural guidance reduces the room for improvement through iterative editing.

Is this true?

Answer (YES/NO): NO